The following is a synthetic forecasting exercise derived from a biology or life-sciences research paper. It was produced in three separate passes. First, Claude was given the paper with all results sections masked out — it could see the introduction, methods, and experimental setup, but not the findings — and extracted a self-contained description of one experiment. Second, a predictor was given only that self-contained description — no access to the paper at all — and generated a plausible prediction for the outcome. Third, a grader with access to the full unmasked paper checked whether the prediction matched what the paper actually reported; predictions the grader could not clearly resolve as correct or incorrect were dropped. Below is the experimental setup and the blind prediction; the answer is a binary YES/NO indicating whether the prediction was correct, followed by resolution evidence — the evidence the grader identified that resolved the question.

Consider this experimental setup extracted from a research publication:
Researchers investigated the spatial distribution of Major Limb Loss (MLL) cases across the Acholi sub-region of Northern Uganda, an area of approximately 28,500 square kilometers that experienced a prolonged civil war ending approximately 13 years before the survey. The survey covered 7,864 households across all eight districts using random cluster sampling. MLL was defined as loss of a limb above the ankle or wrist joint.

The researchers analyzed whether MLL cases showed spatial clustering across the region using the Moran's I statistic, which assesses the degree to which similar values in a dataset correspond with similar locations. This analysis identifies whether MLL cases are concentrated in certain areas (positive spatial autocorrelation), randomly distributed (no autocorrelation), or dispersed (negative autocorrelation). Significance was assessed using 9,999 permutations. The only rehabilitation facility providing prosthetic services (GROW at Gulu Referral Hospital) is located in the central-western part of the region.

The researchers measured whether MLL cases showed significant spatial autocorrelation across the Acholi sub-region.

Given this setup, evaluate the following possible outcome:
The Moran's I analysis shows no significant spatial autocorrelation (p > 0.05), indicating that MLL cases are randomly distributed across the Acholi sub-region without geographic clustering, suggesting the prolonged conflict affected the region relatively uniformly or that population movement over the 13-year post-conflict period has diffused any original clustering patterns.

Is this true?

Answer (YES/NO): YES